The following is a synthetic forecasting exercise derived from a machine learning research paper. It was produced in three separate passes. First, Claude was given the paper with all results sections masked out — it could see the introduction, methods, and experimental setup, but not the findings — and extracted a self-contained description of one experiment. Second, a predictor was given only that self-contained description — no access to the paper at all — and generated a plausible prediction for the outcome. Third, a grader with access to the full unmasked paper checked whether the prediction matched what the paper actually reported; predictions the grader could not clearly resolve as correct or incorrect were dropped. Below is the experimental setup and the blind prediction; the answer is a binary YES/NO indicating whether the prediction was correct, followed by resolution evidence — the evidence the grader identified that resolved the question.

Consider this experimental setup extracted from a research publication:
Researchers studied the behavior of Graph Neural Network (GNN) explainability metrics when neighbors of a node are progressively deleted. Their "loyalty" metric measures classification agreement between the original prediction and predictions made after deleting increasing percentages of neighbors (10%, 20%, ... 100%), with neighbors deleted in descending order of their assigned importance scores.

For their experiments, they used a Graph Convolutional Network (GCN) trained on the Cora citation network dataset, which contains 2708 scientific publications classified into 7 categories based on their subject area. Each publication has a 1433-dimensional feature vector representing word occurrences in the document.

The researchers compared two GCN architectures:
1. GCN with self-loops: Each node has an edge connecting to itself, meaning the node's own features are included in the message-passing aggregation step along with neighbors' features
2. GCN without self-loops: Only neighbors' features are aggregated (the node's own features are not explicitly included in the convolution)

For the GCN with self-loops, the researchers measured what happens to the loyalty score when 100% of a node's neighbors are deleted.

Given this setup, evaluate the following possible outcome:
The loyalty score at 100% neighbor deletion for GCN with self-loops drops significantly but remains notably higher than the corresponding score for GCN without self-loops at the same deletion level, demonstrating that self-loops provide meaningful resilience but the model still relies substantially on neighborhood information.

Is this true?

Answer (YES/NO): NO